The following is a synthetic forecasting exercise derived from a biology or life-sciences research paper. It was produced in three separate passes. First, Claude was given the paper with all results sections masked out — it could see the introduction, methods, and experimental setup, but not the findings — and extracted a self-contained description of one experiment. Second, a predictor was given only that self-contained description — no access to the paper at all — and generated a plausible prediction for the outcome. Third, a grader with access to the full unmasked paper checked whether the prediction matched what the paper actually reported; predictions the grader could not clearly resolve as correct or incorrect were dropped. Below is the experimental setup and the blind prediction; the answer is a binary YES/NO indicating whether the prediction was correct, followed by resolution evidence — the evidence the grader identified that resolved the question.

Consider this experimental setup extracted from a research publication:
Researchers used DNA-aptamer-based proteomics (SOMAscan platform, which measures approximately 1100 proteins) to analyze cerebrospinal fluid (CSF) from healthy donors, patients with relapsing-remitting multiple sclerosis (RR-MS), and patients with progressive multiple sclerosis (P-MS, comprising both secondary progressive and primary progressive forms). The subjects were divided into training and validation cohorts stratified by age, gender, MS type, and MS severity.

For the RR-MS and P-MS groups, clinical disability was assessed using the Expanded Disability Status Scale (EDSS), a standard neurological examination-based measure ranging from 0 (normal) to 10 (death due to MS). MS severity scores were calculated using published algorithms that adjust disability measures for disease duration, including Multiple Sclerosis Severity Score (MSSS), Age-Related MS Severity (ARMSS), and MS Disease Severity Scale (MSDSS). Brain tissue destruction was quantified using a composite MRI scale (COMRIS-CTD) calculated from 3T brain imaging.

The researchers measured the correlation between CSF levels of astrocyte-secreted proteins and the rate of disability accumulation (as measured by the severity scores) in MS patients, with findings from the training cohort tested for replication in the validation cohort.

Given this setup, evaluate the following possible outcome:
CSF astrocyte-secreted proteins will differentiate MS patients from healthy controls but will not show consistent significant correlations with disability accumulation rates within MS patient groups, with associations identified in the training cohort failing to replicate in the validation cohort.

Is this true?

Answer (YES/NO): NO